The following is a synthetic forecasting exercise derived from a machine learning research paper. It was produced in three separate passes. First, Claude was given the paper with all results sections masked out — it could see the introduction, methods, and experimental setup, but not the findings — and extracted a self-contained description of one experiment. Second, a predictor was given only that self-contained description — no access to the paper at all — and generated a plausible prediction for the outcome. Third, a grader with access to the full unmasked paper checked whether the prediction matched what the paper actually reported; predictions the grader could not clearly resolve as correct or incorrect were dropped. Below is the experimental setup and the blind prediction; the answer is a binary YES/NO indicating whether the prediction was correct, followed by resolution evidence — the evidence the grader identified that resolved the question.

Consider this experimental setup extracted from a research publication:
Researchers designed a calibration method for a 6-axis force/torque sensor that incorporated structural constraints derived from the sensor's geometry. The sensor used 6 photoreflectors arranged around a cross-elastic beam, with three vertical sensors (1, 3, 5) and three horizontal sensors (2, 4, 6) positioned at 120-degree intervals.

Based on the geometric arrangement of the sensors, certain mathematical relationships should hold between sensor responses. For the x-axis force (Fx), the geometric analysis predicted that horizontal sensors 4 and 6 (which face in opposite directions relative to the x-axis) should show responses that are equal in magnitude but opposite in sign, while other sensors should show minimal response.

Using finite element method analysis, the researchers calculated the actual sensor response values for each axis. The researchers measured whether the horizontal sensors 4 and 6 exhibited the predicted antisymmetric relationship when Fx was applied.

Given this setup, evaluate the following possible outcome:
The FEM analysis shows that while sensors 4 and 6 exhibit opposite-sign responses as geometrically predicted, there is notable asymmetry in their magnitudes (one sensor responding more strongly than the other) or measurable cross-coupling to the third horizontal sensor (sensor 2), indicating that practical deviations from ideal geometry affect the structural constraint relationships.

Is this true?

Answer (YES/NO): NO